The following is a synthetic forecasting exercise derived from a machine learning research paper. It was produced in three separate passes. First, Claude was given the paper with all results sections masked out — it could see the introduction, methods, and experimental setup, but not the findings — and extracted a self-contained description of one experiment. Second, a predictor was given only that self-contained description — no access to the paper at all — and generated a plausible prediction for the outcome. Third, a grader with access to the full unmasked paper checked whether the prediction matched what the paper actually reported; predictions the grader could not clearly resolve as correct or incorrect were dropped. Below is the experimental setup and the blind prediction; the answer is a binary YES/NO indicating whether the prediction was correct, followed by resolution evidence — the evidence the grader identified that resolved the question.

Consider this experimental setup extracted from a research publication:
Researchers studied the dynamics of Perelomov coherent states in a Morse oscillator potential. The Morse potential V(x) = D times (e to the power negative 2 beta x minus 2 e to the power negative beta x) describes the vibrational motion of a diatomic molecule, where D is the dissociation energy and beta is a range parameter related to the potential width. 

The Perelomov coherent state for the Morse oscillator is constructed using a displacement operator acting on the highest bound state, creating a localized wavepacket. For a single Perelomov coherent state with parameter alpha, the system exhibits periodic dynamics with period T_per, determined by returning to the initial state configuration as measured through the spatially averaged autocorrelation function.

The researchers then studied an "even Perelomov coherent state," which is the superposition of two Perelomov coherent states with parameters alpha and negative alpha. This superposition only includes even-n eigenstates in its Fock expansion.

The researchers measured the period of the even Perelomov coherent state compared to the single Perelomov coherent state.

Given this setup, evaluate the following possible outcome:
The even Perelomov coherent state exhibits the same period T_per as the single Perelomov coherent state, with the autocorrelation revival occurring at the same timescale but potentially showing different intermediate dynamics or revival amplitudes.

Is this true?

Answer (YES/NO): NO